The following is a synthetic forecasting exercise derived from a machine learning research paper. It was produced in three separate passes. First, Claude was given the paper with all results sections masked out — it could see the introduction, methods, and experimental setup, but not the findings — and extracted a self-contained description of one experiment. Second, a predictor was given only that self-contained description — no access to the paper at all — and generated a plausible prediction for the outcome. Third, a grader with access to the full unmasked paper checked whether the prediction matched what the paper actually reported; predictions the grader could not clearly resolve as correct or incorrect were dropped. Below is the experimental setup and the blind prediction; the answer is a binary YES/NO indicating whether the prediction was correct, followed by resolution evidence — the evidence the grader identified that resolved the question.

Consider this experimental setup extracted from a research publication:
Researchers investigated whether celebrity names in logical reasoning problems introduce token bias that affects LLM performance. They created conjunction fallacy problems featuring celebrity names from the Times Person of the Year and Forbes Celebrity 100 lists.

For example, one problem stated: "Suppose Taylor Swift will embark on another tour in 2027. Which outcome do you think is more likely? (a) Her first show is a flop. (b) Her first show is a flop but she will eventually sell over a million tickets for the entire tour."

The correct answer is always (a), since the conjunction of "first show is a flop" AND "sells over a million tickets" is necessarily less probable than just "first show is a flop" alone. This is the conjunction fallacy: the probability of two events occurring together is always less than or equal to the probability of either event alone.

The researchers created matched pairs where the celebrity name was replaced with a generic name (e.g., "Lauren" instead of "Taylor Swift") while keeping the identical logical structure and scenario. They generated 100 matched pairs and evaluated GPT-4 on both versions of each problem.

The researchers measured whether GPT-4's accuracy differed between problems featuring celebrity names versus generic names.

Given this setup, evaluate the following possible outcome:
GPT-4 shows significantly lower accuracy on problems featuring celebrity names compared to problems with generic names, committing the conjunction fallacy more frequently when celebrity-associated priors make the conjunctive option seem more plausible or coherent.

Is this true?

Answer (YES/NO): YES